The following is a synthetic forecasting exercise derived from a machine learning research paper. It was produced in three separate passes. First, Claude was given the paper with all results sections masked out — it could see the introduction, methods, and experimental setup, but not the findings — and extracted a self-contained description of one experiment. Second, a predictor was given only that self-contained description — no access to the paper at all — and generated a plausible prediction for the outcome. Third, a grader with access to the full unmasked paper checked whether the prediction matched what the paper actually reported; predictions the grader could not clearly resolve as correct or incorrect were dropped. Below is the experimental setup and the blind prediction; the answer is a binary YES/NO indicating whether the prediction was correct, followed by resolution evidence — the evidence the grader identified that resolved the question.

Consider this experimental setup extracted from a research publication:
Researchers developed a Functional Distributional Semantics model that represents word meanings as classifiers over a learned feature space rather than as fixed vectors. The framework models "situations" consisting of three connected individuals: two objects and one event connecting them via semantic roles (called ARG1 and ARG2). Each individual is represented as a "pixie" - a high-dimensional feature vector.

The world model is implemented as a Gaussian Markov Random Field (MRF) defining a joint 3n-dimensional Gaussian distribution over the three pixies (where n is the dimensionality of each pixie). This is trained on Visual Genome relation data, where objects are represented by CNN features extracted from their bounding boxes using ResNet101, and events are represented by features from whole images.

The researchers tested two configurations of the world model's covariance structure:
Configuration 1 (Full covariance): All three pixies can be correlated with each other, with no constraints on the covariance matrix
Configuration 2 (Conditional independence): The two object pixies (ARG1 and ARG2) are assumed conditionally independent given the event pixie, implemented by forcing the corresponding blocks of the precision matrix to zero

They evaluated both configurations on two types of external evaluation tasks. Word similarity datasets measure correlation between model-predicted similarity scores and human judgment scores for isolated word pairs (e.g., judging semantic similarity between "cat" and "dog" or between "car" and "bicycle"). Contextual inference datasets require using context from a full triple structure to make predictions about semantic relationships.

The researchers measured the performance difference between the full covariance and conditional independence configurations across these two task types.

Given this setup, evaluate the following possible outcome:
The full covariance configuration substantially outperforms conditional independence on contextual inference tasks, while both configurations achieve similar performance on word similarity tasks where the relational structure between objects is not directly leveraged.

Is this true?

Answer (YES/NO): NO